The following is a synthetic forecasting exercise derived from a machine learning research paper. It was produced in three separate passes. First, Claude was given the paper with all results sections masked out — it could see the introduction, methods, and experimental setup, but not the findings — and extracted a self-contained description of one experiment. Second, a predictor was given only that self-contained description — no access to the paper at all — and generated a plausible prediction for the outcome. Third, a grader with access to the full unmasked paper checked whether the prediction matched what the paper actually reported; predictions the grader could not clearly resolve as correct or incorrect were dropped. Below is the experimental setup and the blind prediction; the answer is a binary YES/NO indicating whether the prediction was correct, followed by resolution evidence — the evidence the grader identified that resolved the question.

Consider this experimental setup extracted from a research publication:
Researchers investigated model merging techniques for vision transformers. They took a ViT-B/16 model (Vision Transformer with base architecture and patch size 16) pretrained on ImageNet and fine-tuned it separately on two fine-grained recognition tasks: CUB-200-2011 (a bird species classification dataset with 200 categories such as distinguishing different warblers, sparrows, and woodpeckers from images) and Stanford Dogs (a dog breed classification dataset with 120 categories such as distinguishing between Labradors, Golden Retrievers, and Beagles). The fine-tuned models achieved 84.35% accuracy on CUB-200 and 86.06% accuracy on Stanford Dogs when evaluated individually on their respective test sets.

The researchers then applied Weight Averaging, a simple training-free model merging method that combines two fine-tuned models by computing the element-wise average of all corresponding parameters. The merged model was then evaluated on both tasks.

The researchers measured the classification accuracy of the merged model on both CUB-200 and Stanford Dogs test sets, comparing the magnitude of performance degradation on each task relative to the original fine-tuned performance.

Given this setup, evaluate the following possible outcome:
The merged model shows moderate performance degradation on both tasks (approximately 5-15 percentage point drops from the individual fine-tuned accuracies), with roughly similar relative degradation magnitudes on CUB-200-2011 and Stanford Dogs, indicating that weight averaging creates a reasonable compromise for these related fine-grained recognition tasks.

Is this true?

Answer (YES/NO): NO